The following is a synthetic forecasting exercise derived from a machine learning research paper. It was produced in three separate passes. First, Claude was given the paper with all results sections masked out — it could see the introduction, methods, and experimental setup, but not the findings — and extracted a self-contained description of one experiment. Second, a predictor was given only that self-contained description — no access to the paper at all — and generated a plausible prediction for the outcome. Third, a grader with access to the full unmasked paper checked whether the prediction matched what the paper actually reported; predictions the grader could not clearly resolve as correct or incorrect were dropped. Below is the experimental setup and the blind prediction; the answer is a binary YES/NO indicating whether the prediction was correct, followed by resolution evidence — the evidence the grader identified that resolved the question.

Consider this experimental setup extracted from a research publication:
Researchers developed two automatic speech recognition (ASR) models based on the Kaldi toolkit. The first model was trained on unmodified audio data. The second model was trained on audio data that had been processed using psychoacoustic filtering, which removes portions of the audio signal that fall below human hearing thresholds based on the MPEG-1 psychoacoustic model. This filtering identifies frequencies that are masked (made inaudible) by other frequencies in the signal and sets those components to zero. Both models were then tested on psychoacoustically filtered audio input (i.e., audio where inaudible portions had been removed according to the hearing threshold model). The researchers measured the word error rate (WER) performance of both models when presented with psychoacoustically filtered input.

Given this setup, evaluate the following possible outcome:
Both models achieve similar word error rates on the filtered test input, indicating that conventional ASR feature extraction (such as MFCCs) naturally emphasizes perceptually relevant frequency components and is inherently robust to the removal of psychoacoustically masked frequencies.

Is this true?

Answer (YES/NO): NO